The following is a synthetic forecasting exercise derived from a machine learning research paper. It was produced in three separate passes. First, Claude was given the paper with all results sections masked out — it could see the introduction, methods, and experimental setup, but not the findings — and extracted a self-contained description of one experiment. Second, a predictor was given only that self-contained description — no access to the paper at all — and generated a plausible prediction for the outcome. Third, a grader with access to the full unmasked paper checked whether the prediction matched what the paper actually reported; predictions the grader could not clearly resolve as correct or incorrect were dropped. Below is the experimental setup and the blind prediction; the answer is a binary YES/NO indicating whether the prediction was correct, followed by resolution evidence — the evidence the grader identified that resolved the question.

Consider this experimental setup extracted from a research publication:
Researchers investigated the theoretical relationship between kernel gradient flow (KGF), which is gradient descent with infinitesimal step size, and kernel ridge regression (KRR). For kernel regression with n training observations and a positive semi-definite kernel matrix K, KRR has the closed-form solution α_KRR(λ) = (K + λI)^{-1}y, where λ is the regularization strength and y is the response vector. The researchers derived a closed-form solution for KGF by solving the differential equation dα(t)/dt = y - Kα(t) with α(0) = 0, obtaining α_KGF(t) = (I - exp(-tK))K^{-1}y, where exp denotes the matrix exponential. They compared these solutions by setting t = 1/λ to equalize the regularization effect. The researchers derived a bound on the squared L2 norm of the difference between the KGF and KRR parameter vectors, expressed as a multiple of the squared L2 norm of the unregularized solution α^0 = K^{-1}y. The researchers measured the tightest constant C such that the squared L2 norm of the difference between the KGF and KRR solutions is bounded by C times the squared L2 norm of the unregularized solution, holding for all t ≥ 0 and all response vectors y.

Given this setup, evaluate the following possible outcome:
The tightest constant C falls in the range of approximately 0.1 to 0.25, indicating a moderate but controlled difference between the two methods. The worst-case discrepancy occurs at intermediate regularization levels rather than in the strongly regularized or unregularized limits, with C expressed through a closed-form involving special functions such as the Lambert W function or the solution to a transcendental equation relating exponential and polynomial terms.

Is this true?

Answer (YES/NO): NO